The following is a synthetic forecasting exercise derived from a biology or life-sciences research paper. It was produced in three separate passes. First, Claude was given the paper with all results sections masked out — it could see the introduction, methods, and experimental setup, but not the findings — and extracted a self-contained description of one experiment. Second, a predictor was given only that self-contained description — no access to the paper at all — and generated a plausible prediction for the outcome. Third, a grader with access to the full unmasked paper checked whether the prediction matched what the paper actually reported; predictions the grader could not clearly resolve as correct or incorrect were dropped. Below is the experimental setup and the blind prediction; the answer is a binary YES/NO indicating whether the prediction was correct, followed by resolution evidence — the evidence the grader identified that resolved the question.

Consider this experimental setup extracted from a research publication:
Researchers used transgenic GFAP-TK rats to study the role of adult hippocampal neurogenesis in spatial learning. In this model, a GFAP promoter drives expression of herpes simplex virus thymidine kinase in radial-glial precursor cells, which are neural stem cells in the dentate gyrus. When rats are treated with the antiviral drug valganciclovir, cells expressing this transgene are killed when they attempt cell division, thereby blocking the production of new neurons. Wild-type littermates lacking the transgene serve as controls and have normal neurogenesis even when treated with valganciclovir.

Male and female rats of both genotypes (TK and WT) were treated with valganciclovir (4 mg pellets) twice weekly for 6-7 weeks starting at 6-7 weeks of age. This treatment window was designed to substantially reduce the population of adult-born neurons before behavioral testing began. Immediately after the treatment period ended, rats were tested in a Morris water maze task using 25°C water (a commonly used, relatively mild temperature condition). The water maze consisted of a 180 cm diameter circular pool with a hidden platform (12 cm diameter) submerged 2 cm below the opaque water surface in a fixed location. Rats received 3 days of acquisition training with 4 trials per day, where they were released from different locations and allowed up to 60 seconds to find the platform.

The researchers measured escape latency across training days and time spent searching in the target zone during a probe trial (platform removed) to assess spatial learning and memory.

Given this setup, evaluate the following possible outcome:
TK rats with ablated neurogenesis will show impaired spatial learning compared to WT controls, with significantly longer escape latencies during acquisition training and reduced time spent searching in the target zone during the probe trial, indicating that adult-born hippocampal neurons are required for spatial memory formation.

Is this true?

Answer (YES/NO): NO